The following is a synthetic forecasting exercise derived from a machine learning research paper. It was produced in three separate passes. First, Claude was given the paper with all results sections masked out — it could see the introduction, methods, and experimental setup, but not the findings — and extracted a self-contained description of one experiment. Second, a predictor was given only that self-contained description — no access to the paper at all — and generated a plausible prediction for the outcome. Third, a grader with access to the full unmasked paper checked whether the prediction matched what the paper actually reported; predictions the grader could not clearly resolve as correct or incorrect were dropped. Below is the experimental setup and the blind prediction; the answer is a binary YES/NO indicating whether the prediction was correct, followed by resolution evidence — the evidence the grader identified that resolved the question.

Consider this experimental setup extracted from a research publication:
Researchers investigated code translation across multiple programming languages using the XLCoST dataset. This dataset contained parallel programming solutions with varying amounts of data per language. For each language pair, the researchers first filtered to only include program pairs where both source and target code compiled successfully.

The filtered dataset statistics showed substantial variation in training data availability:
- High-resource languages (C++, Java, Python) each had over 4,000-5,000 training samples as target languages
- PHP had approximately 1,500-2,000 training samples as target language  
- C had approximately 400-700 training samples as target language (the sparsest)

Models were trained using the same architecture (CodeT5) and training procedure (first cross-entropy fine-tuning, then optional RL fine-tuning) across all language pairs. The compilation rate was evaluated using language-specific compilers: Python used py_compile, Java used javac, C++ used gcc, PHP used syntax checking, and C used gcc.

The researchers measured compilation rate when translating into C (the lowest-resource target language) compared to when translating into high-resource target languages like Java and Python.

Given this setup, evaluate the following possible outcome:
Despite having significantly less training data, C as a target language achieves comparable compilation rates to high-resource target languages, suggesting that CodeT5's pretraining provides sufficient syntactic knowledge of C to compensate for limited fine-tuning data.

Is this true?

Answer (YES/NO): NO